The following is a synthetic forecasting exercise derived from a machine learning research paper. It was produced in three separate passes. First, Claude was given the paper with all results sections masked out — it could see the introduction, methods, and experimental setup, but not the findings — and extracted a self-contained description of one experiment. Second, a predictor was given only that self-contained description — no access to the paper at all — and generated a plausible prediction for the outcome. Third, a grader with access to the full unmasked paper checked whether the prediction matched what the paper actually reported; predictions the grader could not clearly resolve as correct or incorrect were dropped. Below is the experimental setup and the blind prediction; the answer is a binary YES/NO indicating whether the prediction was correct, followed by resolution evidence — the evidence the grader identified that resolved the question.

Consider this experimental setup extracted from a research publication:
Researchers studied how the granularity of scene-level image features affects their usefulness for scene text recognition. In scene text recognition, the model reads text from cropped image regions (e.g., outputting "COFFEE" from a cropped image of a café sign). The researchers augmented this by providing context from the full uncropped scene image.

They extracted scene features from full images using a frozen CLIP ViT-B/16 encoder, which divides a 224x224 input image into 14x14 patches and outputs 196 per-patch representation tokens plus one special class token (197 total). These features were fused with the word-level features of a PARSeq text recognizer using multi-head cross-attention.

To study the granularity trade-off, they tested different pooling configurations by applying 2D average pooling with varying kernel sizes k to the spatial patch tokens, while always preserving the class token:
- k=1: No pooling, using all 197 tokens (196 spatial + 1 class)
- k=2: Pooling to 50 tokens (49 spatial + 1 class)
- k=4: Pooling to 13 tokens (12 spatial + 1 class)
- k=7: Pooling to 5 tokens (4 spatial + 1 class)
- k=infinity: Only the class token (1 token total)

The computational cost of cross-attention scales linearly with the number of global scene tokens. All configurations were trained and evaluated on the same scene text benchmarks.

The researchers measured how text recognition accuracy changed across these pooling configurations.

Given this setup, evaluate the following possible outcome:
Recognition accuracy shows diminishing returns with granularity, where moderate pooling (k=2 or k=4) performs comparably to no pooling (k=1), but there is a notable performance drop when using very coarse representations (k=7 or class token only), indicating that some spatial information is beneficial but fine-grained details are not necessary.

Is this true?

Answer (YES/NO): NO